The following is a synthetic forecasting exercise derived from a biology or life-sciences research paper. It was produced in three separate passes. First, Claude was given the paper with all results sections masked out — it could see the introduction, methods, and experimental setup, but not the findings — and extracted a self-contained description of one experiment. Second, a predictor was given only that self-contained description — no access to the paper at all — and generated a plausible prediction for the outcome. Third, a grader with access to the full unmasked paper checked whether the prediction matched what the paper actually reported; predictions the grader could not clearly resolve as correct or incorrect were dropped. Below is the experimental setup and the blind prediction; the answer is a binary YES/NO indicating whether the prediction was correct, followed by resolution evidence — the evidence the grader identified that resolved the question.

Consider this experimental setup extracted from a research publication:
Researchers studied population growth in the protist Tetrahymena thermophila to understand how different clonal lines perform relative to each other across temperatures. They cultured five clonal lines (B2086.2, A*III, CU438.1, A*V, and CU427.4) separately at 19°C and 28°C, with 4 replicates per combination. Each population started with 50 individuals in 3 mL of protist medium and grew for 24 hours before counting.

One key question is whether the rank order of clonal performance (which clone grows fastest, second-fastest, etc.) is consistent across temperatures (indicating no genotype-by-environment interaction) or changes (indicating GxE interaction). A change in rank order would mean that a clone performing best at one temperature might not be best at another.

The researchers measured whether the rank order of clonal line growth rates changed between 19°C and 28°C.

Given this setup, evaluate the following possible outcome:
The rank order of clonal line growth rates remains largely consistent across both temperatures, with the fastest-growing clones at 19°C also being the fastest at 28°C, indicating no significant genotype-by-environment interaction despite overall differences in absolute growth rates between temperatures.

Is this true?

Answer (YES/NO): NO